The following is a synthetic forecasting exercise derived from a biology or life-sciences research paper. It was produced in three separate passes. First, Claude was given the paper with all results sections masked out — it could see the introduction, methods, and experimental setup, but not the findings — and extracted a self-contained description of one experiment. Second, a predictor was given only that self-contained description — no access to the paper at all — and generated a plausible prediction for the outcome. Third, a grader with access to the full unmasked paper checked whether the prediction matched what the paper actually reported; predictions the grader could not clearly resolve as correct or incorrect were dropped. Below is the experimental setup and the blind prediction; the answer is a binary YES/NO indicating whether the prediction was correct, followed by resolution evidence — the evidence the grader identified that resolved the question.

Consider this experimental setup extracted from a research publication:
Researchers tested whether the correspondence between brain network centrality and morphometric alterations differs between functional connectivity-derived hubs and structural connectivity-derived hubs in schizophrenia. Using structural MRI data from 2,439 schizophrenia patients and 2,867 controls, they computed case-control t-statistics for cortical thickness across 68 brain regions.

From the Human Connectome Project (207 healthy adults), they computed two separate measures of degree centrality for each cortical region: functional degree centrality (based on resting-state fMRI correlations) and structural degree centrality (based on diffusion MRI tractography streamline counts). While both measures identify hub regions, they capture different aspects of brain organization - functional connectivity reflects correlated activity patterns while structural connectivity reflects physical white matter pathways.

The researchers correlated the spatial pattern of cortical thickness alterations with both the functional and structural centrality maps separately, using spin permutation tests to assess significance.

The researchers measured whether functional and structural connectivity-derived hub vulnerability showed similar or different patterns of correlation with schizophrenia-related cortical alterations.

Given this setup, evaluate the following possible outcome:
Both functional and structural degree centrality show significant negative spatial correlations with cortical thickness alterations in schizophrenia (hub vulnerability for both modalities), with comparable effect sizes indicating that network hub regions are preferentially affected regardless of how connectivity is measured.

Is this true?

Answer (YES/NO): NO